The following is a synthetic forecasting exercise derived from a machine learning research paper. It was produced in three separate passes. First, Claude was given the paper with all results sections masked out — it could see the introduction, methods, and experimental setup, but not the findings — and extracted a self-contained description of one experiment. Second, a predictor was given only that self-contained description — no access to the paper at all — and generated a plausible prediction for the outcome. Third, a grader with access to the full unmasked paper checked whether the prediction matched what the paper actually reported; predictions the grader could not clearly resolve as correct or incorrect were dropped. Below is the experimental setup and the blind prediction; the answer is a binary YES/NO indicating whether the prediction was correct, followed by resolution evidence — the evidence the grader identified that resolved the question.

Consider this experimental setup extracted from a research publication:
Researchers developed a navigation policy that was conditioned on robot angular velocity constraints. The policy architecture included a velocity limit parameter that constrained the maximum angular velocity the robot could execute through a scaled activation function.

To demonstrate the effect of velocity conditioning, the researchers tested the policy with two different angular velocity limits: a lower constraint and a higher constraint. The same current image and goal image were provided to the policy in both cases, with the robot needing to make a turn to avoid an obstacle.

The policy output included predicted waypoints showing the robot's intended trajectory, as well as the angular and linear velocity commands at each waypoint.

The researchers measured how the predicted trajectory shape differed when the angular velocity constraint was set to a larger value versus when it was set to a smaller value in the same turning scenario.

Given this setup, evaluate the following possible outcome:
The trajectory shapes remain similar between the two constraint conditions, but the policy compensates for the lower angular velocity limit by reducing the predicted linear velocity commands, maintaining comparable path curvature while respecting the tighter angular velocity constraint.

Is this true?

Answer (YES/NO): NO